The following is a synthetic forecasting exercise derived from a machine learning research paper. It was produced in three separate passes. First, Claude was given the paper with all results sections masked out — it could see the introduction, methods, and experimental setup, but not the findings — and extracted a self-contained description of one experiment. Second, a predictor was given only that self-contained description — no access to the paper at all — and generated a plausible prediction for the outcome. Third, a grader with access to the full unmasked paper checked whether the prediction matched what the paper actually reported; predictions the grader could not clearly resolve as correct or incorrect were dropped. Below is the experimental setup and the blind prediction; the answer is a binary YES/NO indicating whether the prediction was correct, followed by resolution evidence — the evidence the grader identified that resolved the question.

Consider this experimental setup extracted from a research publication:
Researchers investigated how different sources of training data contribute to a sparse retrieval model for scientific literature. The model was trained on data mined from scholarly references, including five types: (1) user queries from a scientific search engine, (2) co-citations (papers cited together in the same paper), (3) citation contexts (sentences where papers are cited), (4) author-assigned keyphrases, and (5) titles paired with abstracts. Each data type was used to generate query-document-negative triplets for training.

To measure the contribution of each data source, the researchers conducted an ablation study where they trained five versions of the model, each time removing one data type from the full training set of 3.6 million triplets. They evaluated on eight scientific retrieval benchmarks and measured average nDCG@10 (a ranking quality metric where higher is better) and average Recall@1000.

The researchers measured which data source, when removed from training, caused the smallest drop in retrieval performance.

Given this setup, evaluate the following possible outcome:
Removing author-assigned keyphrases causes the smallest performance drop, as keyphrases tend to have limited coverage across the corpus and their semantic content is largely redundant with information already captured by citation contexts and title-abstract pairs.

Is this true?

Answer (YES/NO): NO